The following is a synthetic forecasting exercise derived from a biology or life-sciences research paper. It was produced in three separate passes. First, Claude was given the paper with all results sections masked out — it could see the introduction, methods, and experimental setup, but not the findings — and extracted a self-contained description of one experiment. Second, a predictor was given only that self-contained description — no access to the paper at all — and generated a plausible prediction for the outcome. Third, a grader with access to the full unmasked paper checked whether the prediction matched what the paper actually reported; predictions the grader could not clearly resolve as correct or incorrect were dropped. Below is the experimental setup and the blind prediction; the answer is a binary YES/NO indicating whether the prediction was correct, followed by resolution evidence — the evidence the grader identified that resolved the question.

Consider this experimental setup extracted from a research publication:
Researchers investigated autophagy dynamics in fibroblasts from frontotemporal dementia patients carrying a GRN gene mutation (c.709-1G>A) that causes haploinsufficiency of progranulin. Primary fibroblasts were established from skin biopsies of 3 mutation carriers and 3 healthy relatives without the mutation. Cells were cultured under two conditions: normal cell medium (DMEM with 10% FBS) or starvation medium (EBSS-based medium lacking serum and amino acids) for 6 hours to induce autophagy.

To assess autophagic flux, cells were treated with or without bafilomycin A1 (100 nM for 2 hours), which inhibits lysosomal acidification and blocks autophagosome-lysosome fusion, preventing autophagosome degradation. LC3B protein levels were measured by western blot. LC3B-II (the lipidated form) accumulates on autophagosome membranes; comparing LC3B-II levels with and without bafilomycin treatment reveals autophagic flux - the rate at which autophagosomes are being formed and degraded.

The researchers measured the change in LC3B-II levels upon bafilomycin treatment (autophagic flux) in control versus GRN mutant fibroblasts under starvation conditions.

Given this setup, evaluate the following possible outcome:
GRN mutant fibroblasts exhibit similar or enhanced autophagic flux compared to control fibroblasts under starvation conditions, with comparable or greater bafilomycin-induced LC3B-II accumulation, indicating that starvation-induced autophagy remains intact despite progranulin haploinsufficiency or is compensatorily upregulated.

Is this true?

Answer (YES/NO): YES